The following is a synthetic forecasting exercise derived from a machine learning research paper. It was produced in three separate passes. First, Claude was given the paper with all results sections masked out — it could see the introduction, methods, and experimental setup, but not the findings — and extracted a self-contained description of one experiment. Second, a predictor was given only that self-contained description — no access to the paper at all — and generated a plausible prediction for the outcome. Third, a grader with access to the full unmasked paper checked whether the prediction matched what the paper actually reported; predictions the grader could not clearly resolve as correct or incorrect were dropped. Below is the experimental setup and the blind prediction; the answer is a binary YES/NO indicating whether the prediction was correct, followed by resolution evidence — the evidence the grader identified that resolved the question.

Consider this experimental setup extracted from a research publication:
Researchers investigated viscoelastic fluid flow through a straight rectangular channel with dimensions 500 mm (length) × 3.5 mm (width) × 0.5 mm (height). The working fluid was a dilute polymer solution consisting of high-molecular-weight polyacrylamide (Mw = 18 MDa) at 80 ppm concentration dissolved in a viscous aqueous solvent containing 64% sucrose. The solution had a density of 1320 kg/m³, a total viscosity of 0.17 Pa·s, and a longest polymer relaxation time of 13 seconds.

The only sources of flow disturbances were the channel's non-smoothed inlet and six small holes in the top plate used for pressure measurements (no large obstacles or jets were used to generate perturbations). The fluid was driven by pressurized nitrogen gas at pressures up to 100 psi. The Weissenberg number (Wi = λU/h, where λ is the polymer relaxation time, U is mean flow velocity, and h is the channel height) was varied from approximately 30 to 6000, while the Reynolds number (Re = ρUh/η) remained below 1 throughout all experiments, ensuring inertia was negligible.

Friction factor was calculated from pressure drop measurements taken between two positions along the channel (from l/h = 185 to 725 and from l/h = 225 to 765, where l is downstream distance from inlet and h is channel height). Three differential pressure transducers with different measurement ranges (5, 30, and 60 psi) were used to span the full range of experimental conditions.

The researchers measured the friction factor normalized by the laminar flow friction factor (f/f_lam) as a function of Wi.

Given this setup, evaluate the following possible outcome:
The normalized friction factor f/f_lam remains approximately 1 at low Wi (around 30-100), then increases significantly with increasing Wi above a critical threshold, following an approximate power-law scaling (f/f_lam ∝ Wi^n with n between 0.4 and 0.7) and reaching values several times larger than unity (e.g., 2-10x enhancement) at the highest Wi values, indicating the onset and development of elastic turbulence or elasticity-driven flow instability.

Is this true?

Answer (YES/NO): NO